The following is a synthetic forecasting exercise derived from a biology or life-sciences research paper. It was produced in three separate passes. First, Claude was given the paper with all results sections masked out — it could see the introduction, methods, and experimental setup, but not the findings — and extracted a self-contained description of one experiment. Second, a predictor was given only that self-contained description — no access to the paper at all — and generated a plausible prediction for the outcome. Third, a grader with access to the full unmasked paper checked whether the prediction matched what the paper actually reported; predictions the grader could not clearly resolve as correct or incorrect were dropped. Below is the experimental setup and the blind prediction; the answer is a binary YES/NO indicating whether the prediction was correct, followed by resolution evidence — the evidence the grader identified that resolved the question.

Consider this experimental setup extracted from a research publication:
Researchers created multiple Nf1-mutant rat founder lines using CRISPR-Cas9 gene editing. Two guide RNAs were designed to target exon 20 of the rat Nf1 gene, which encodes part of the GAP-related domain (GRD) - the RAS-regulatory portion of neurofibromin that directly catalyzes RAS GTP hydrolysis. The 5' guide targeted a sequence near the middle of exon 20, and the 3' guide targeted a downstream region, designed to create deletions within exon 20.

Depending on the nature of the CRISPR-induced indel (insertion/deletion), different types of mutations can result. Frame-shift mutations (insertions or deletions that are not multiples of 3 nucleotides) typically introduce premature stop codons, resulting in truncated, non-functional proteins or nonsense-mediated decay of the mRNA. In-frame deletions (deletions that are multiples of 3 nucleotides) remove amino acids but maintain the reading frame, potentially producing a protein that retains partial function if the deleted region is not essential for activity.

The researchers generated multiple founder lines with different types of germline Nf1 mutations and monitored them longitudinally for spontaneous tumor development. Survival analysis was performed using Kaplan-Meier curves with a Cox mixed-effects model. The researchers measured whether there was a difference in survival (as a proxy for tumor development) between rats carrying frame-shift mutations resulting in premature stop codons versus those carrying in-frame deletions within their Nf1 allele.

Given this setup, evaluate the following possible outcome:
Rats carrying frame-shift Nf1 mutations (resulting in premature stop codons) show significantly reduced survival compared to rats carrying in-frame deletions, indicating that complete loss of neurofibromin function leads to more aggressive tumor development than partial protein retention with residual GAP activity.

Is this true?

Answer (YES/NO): YES